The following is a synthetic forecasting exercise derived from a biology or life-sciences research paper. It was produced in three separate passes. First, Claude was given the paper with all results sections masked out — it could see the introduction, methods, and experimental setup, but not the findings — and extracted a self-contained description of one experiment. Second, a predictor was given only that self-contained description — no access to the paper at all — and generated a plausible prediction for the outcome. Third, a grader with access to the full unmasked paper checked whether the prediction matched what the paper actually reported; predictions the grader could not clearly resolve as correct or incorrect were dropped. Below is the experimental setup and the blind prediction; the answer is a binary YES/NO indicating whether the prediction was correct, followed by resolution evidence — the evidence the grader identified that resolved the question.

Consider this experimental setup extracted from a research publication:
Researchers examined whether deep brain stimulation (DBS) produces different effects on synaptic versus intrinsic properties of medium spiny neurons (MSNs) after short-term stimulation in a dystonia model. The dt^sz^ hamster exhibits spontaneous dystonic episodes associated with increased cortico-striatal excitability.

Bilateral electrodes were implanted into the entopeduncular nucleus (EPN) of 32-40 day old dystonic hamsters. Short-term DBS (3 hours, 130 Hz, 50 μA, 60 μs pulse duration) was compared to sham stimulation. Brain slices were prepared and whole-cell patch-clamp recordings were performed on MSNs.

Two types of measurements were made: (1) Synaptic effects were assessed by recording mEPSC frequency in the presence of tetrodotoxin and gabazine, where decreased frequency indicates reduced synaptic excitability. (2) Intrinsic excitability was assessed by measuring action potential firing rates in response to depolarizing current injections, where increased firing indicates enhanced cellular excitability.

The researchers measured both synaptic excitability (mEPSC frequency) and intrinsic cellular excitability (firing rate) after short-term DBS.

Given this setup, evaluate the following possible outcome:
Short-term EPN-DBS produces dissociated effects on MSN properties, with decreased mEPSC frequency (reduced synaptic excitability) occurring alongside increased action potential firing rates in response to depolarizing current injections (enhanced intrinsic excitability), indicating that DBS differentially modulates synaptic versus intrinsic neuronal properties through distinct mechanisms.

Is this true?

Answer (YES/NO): YES